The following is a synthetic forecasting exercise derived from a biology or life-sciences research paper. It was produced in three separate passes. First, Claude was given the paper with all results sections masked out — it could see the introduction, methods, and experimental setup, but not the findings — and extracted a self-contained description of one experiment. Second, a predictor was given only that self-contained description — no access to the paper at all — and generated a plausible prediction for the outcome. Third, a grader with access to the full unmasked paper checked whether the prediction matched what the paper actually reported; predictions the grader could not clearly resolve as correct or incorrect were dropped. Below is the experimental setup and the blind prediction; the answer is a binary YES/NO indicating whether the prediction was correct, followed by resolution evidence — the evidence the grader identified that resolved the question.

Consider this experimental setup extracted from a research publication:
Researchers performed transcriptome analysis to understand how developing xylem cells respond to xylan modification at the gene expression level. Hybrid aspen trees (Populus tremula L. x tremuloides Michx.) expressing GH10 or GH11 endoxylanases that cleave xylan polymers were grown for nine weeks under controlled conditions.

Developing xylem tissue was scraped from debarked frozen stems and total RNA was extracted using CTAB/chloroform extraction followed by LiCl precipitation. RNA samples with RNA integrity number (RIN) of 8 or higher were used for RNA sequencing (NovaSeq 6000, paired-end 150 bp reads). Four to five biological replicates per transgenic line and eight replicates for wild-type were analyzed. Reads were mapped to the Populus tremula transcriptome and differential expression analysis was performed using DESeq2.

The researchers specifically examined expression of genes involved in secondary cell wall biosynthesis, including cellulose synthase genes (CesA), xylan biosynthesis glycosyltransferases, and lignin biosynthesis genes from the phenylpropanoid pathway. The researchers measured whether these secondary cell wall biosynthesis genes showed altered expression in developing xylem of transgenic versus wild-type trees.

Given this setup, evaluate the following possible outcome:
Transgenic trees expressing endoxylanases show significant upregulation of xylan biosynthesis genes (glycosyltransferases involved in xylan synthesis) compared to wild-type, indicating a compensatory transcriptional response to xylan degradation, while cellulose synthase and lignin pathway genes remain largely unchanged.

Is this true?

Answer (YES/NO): NO